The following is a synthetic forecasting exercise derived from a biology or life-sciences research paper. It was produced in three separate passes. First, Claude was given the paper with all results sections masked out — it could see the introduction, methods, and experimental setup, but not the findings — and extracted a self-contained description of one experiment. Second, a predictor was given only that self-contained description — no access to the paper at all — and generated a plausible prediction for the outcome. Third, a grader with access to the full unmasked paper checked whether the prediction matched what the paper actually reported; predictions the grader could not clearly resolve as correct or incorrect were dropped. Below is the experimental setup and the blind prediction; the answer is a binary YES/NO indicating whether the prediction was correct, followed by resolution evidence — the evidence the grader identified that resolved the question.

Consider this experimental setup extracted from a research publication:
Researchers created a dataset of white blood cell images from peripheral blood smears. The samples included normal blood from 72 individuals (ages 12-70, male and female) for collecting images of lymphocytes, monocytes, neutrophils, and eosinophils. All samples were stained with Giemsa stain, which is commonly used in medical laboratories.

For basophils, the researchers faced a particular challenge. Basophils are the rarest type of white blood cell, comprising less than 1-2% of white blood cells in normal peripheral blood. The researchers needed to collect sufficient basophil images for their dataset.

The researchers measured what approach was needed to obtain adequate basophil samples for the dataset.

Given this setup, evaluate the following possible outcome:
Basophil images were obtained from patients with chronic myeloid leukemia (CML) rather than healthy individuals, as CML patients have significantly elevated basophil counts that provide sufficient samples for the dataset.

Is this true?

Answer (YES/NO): YES